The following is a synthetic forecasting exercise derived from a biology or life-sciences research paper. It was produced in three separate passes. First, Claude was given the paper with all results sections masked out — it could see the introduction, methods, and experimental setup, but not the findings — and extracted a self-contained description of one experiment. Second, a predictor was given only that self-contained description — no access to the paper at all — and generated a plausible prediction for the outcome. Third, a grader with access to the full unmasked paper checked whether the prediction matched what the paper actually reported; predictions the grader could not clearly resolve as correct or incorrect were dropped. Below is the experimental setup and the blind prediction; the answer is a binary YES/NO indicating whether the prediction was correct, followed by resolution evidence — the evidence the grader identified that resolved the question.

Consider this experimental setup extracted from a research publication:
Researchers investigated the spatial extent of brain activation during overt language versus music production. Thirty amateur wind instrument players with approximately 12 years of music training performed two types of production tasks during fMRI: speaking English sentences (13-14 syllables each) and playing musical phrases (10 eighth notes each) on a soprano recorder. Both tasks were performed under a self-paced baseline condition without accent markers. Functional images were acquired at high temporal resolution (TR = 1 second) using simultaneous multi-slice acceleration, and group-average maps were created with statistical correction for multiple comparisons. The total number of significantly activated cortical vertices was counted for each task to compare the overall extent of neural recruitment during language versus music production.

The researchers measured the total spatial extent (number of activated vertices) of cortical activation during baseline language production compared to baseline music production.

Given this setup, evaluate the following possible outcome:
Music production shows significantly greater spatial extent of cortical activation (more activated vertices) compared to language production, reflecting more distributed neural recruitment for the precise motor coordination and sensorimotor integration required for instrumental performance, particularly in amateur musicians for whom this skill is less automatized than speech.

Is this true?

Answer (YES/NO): NO